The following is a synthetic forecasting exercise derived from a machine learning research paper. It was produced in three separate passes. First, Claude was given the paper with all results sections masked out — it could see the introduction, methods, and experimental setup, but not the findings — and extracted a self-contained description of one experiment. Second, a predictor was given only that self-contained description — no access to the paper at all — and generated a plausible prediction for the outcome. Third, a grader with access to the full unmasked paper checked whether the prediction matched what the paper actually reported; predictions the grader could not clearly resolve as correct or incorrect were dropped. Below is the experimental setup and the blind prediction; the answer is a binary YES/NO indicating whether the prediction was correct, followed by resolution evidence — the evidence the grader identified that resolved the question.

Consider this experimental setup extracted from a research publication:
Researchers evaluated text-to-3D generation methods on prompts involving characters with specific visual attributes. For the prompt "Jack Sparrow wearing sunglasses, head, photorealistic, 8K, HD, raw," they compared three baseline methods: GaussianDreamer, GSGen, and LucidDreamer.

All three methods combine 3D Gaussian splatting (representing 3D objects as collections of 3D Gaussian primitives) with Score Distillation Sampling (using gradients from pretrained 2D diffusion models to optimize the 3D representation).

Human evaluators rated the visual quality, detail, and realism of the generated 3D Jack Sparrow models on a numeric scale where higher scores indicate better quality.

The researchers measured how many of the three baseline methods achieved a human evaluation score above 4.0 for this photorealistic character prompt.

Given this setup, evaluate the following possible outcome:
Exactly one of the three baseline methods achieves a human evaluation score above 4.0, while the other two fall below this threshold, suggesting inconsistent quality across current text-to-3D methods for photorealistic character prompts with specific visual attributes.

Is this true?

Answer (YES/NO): NO